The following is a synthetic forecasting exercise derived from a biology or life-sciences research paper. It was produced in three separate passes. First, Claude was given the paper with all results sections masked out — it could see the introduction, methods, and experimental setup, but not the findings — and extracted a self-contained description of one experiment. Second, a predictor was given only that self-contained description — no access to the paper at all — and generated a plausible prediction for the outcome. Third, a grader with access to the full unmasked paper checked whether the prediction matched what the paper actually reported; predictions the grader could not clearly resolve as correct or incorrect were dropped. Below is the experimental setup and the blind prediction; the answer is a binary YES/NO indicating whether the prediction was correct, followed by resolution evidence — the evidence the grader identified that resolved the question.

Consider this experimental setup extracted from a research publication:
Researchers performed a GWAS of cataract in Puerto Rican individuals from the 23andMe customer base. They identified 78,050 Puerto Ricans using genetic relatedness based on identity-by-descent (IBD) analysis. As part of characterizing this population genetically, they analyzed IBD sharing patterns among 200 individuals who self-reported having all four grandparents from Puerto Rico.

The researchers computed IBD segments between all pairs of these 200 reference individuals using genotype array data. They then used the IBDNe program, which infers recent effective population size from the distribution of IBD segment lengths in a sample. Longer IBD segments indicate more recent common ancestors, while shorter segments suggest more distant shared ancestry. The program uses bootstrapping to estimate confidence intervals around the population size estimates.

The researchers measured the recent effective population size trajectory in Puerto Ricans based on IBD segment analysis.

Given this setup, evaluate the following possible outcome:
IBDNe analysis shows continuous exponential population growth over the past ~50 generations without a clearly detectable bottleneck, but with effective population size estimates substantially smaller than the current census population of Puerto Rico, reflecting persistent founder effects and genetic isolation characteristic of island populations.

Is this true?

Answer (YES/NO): NO